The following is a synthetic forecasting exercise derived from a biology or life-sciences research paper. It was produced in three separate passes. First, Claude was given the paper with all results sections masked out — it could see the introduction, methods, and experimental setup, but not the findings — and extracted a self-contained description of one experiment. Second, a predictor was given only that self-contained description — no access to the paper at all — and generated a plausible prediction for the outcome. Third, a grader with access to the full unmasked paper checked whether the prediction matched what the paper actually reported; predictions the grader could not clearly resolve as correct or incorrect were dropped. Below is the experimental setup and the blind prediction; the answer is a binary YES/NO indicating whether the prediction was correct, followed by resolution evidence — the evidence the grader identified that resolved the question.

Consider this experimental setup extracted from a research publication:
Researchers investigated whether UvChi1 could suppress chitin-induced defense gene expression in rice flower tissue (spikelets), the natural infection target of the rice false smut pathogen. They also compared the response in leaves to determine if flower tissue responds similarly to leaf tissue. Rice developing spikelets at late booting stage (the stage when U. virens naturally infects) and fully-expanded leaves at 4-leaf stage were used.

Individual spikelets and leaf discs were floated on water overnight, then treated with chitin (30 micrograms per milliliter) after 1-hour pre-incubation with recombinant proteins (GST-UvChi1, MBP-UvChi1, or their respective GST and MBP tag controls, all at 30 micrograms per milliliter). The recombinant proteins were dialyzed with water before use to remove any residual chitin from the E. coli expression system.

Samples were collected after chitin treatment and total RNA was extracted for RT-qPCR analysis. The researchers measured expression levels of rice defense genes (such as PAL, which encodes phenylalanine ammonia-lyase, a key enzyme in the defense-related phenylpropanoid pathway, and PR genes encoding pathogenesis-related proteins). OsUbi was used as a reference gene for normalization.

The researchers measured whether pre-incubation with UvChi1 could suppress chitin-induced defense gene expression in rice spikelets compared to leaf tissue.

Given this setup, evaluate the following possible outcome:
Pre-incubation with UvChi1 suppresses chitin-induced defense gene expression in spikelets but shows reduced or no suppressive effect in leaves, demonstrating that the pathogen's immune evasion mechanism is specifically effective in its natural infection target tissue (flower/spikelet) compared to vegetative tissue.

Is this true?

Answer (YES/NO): NO